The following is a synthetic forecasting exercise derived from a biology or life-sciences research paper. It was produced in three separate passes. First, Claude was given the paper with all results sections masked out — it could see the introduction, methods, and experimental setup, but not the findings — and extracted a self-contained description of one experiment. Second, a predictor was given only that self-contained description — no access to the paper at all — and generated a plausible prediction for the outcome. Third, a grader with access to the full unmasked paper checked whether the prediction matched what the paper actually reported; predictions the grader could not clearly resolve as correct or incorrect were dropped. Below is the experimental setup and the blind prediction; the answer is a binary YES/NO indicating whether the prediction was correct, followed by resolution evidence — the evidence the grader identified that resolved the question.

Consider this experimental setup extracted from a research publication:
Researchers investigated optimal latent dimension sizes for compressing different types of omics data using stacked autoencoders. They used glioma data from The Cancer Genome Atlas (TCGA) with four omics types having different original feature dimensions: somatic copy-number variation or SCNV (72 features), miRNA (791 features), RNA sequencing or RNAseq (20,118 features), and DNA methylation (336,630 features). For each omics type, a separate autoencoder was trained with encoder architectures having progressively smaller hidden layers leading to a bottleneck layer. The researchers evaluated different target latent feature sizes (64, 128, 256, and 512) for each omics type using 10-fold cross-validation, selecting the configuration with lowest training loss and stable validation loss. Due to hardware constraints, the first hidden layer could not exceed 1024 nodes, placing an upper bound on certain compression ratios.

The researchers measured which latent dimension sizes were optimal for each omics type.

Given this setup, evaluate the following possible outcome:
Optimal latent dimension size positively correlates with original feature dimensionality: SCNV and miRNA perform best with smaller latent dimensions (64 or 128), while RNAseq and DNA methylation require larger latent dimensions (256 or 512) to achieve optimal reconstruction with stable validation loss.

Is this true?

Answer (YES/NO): NO